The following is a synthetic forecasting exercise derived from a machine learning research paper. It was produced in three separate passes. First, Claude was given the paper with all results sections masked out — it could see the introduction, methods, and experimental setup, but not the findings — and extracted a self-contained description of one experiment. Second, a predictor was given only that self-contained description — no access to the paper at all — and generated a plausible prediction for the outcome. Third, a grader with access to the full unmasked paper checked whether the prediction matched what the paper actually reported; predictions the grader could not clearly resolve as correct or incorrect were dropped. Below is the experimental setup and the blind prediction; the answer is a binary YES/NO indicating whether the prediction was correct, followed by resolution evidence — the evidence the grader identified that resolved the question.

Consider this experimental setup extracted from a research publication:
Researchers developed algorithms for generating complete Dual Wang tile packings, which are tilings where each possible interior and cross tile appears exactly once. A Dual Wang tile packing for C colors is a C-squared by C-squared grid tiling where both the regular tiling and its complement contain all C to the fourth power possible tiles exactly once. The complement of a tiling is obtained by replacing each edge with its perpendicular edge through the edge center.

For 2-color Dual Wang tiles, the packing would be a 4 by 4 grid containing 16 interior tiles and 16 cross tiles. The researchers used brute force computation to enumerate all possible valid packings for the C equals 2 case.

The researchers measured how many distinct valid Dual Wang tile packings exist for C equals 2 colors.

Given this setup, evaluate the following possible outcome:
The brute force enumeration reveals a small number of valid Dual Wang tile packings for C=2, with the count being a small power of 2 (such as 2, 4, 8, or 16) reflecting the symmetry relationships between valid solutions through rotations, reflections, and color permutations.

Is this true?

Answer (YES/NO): NO